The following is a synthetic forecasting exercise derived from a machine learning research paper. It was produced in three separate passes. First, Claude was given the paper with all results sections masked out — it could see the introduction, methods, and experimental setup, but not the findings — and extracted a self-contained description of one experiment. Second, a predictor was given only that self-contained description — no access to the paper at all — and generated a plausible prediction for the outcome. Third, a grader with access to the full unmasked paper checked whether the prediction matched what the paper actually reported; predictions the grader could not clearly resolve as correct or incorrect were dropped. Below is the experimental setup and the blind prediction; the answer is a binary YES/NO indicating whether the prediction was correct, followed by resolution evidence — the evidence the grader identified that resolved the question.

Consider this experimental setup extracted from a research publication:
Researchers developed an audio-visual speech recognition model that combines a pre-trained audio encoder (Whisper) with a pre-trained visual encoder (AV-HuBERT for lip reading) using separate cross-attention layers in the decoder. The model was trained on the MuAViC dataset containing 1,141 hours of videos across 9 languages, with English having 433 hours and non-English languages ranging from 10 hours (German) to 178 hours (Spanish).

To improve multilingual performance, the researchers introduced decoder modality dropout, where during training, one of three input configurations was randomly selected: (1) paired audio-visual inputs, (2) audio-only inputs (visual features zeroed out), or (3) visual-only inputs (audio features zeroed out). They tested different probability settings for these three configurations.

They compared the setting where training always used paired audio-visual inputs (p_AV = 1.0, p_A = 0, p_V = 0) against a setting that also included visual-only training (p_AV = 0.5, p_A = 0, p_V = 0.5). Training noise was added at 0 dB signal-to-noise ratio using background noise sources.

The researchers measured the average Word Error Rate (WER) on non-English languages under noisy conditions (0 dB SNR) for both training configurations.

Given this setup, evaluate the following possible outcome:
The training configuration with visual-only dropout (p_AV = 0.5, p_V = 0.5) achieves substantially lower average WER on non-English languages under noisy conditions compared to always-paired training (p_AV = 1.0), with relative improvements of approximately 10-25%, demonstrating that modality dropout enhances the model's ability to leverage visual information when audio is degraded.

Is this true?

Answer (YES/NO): YES